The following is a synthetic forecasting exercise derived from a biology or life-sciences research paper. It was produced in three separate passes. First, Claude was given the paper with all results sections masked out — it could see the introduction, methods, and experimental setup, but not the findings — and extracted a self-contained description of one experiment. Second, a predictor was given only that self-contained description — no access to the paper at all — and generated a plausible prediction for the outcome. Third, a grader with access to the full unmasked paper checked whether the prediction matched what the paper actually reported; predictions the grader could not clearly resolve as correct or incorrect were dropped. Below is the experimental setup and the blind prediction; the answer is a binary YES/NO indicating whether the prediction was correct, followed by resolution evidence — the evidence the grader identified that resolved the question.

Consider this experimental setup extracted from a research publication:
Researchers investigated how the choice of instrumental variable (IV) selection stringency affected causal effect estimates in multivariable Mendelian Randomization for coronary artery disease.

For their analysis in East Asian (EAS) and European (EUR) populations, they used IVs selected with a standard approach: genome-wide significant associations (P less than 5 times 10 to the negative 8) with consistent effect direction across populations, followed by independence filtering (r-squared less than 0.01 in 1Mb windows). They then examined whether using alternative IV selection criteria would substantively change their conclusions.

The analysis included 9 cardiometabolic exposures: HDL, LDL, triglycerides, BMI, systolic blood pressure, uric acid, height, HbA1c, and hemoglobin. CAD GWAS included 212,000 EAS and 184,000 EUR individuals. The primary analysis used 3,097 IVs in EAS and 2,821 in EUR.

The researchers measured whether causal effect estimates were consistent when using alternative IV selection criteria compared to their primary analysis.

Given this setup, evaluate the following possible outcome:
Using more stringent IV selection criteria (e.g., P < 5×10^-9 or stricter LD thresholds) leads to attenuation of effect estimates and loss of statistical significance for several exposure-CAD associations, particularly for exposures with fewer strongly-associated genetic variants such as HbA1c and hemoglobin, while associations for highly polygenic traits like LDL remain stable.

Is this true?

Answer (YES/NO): NO